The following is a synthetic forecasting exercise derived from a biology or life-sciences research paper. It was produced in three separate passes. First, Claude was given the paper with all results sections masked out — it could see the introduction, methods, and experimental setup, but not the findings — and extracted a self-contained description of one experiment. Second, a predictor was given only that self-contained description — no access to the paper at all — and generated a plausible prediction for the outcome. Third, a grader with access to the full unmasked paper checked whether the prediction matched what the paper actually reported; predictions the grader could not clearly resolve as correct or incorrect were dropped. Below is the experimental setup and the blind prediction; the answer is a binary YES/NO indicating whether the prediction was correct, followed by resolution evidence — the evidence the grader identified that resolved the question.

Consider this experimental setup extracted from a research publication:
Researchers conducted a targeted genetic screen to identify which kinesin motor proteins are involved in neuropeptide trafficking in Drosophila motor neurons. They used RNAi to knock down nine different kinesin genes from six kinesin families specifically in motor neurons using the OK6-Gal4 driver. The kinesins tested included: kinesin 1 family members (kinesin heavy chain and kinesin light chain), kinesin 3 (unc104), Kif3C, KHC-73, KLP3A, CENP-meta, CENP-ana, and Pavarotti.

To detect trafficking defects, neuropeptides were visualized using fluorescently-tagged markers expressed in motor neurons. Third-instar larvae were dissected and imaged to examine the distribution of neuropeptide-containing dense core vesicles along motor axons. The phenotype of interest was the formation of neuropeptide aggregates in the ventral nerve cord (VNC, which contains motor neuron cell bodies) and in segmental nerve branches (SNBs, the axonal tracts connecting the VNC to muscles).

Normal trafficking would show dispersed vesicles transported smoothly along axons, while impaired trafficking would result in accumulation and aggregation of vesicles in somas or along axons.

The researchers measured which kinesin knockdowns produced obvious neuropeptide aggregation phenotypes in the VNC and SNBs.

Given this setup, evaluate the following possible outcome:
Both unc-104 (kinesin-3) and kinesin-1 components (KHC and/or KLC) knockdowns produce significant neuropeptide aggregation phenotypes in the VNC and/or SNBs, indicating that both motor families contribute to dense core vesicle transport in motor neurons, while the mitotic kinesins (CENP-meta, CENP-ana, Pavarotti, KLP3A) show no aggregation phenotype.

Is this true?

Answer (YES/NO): YES